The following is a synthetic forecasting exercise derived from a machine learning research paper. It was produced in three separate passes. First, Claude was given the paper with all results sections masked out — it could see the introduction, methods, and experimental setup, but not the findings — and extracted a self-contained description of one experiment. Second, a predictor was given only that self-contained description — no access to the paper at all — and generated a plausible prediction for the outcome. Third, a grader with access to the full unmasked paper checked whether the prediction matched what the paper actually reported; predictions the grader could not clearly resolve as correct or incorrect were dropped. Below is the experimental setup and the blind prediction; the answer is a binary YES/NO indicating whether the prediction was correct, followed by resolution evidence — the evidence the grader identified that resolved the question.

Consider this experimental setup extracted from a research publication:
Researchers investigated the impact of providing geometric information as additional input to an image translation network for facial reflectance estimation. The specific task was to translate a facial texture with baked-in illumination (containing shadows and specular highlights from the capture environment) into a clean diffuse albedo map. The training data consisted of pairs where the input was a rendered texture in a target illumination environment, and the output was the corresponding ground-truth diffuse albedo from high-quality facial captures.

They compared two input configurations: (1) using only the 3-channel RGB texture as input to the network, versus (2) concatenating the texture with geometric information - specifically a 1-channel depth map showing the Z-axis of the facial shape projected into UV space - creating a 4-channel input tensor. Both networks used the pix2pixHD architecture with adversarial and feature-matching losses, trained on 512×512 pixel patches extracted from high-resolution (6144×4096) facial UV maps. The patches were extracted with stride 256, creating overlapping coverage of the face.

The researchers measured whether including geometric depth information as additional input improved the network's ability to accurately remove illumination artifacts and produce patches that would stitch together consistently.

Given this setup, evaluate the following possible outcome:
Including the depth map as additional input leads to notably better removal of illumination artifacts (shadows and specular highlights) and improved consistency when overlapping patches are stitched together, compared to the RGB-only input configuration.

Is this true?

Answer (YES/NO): YES